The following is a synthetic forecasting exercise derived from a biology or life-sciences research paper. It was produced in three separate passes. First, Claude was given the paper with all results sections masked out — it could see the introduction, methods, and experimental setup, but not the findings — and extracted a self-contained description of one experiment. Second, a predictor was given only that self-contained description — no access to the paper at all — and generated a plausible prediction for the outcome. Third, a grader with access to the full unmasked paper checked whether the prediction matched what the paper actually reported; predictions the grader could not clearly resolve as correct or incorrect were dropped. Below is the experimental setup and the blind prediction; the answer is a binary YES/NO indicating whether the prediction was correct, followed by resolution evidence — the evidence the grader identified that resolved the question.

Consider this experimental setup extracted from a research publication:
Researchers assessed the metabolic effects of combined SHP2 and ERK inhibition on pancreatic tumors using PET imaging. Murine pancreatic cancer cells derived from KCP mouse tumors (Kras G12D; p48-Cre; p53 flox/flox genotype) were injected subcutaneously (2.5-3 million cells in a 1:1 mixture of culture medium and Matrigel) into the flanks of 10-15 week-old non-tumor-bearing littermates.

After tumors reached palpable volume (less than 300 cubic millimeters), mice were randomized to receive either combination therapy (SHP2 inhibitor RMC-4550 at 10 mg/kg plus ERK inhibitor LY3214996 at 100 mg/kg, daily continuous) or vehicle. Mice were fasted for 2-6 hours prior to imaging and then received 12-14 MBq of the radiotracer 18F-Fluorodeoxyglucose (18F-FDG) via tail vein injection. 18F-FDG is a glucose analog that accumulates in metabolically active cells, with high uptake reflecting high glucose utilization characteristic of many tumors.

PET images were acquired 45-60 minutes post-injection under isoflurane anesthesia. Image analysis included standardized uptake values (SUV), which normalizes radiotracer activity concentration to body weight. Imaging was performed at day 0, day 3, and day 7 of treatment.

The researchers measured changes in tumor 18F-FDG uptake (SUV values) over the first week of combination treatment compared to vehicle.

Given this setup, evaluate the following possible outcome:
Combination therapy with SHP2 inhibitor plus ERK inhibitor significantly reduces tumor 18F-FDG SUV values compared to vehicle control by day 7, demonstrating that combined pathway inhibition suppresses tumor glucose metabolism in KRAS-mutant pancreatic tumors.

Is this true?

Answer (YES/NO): YES